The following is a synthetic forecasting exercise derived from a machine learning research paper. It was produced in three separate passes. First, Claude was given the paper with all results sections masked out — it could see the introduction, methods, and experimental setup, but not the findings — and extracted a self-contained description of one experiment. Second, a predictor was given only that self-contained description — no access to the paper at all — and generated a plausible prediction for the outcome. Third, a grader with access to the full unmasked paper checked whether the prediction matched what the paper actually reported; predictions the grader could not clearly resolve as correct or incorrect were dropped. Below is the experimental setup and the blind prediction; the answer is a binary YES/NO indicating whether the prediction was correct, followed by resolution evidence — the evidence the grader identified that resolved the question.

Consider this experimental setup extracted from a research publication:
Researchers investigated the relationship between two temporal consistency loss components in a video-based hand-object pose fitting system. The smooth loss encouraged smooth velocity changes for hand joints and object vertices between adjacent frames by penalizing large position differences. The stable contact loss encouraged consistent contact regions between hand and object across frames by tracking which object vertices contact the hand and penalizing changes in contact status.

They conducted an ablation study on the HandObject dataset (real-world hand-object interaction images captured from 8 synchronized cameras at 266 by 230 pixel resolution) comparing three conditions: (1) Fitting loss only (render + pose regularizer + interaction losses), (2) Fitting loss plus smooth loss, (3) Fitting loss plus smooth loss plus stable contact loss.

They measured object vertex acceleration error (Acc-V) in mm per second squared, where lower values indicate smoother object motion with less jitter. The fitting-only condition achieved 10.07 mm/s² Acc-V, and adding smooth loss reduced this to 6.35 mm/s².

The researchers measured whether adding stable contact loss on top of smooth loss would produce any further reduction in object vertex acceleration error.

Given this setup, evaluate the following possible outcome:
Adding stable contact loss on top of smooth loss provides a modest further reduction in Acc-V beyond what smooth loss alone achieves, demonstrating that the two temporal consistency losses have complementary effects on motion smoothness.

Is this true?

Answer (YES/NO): YES